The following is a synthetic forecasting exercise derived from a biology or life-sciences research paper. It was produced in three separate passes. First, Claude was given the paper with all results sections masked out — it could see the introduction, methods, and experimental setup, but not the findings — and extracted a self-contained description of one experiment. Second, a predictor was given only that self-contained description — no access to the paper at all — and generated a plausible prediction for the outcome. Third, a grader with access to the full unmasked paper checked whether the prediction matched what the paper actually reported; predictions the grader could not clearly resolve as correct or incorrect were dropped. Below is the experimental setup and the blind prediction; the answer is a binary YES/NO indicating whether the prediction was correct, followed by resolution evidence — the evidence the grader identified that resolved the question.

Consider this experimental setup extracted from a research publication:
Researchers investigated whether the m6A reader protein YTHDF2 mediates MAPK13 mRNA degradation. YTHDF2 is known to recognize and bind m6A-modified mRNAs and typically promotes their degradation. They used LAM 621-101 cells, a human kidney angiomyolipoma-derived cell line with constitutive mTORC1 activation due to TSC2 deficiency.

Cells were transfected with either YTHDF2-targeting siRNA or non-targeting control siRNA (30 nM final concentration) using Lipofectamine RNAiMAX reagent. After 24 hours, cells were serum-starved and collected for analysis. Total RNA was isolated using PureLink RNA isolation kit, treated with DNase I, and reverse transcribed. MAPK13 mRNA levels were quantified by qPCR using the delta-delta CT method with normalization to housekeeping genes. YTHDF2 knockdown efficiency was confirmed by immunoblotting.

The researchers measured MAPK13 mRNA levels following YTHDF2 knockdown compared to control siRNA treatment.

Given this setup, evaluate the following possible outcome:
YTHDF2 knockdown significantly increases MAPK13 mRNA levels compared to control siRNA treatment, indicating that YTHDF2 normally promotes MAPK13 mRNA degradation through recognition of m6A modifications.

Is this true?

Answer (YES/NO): YES